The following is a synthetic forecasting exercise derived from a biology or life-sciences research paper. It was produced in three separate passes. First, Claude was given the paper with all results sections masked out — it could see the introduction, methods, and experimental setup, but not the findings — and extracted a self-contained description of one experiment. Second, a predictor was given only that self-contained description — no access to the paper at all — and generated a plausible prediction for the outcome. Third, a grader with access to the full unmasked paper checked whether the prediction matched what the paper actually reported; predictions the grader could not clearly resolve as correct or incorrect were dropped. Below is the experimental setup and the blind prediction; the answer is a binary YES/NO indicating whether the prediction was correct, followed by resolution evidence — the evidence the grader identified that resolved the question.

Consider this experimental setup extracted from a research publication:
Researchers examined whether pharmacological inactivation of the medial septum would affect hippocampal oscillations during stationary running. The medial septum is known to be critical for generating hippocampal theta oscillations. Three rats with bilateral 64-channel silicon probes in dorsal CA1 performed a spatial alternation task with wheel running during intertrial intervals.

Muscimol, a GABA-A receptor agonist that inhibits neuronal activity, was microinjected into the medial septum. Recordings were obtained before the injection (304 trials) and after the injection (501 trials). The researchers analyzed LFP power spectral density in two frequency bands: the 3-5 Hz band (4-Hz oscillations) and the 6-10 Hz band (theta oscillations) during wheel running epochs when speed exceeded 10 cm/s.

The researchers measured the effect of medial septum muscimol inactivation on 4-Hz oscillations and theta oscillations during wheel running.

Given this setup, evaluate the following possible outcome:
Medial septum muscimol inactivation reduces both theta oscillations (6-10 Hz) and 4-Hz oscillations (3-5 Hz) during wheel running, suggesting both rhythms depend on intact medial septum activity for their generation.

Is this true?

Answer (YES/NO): NO